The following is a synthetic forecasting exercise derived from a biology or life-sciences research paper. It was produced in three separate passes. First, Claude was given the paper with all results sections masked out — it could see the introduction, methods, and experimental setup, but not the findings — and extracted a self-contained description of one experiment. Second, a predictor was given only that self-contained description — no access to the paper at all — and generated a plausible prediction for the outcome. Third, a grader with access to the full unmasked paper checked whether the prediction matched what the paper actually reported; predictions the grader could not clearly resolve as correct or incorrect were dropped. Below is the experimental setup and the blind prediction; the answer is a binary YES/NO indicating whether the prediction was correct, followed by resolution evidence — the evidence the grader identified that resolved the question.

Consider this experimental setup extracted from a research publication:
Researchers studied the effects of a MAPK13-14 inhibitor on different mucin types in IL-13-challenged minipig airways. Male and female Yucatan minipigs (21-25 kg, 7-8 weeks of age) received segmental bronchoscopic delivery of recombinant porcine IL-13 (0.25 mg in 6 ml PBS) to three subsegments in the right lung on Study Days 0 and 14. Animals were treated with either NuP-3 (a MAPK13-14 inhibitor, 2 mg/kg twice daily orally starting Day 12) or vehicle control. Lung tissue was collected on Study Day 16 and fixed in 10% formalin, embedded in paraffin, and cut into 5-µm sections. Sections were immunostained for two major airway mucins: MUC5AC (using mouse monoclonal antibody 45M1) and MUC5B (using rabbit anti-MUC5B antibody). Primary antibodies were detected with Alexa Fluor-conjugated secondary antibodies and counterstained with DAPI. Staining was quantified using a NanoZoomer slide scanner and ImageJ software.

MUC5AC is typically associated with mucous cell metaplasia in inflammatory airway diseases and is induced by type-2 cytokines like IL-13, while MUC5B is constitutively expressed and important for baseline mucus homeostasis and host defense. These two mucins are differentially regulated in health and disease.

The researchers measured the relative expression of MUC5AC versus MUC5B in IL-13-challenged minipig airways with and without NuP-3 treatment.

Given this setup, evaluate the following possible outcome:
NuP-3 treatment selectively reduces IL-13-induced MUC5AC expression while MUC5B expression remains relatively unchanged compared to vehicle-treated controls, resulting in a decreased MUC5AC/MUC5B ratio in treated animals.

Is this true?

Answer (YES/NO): NO